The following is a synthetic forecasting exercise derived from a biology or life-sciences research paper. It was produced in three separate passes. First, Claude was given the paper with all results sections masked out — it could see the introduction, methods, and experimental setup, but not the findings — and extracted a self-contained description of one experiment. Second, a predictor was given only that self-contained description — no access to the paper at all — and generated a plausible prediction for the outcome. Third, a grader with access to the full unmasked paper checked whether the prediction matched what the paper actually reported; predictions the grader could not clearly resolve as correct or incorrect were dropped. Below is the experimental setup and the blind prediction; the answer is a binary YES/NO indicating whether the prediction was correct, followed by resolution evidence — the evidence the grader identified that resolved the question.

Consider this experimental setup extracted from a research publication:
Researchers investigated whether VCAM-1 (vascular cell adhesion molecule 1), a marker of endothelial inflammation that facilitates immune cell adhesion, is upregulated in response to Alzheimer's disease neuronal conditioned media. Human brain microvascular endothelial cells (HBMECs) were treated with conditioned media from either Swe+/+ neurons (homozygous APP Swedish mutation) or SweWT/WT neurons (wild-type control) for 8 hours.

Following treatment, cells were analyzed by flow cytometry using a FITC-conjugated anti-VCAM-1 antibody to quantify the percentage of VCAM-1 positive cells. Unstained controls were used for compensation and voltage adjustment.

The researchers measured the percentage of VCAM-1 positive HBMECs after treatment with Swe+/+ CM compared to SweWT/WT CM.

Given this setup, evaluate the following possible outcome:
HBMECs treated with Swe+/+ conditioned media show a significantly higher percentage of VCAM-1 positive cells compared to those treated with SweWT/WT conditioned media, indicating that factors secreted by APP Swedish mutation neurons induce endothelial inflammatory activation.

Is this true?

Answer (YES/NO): YES